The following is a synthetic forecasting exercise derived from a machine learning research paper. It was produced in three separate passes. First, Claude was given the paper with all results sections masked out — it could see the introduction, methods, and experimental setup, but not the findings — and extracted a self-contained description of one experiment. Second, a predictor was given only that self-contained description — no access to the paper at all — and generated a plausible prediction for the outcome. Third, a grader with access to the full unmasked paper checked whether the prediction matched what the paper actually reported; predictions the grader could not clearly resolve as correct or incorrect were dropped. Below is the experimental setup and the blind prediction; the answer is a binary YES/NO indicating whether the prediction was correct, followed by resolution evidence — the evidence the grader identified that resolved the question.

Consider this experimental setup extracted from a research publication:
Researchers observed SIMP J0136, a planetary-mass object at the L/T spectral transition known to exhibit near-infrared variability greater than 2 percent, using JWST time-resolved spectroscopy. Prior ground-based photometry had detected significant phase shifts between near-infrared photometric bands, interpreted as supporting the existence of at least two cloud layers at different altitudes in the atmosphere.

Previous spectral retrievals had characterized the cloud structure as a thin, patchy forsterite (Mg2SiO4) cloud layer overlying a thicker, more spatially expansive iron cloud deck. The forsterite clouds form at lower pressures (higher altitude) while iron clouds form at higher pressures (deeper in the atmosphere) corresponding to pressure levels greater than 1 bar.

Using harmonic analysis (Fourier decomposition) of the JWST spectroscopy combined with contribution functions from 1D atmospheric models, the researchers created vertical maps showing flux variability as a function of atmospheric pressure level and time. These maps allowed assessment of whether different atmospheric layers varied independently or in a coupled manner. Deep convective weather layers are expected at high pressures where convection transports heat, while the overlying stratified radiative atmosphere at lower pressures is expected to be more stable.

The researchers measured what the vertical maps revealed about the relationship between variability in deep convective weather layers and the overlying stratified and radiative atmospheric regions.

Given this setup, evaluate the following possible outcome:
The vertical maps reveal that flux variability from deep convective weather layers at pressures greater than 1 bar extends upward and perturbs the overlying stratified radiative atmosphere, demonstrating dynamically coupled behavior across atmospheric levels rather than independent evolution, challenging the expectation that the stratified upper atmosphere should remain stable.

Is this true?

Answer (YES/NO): YES